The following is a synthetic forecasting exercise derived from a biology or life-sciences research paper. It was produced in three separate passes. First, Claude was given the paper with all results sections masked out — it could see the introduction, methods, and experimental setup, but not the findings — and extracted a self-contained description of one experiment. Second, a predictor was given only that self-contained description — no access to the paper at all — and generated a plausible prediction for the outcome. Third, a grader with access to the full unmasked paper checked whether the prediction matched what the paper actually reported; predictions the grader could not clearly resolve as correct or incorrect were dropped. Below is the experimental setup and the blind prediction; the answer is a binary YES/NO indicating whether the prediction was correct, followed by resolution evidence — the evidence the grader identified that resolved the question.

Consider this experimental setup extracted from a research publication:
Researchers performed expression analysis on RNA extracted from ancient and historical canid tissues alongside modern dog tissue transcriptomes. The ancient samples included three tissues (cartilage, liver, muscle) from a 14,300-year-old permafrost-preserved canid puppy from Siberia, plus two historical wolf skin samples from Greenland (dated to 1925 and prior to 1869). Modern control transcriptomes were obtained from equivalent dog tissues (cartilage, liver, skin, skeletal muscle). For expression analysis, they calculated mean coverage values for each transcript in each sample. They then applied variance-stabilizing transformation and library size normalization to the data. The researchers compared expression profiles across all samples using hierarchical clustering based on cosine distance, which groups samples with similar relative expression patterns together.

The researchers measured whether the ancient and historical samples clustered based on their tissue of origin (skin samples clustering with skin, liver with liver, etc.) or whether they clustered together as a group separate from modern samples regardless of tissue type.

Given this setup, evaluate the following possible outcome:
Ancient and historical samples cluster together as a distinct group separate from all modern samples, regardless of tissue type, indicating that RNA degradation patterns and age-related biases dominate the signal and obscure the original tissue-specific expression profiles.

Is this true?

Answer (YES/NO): YES